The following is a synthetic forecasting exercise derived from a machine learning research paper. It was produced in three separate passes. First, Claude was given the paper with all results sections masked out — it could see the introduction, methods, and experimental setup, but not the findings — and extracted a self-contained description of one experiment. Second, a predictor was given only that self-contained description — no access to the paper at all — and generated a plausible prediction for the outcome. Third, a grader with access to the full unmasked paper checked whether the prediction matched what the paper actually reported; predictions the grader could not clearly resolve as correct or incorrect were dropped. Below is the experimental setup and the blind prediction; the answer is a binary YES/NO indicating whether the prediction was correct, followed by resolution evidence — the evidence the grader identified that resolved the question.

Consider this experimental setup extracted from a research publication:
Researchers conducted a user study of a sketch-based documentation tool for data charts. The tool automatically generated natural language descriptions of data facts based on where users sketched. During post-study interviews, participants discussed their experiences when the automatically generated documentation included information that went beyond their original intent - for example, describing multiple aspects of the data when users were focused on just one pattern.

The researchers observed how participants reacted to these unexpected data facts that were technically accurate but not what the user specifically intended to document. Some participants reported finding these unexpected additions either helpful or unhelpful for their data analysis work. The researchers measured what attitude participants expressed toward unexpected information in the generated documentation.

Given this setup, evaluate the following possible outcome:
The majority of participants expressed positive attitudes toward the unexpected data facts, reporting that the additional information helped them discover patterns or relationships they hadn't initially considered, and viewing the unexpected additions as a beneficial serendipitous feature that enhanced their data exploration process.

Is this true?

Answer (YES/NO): NO